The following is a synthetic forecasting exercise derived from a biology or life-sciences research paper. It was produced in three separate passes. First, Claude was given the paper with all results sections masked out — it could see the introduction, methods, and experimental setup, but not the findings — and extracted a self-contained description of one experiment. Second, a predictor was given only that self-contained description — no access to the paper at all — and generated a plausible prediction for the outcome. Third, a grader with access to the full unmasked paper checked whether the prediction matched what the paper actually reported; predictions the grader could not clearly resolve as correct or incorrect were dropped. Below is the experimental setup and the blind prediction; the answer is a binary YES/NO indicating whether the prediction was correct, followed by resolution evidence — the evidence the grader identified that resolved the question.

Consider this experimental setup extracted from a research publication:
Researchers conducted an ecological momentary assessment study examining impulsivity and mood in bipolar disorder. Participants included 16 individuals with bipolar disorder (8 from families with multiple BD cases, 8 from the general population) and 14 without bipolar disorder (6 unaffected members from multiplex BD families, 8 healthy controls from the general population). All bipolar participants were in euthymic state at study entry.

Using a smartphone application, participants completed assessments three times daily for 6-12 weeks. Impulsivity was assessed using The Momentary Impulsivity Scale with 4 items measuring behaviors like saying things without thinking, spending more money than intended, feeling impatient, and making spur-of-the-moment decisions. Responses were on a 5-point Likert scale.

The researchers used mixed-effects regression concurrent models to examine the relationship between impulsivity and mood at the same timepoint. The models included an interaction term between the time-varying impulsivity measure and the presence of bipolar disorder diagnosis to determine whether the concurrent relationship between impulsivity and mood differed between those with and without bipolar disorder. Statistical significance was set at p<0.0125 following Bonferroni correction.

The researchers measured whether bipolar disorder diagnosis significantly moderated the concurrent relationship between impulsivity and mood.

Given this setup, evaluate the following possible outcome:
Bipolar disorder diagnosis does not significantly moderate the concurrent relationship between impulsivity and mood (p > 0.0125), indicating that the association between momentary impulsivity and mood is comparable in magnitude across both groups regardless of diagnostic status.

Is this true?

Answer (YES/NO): NO